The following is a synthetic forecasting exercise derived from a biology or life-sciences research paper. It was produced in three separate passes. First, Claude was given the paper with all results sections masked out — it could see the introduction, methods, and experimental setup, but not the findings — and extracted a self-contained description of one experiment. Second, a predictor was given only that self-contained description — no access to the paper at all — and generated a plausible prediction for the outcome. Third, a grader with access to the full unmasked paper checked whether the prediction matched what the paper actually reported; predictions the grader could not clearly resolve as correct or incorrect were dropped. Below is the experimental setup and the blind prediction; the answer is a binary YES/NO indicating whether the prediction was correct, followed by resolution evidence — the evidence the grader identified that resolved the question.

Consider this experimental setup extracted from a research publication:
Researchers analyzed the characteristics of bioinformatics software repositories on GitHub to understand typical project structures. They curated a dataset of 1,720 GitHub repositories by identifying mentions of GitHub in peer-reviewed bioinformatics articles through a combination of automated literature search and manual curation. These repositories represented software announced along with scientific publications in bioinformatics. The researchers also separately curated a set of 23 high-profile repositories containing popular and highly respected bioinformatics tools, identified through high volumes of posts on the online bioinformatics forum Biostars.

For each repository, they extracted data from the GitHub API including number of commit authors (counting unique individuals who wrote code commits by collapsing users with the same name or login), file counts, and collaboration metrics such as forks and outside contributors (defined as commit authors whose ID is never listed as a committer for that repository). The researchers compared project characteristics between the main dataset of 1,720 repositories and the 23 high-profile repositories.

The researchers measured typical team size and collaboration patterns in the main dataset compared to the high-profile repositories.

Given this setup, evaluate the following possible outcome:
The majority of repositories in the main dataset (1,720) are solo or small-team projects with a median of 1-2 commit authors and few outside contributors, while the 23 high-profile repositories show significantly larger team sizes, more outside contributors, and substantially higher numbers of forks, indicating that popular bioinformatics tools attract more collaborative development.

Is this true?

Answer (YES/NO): YES